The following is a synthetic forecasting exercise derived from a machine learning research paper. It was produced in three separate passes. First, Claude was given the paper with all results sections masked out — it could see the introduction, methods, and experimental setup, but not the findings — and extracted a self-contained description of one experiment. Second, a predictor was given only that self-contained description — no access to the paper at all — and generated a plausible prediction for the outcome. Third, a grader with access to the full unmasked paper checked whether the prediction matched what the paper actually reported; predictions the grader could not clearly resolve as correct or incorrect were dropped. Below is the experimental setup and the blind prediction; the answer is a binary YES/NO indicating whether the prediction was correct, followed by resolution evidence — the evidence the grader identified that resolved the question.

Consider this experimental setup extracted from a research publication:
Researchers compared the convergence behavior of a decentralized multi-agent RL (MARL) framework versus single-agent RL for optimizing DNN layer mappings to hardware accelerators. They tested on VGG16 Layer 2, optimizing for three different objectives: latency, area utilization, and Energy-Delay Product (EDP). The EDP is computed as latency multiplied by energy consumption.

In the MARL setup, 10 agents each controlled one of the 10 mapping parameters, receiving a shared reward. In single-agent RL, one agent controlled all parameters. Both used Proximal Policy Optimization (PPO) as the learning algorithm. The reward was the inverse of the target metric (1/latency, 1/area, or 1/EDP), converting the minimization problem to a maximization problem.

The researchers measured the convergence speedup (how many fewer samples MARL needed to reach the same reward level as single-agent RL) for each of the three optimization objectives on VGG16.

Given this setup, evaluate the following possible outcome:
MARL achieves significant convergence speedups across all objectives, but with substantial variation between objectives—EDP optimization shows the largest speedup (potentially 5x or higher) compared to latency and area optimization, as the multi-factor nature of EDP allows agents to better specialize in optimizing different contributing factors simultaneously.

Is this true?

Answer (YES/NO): NO